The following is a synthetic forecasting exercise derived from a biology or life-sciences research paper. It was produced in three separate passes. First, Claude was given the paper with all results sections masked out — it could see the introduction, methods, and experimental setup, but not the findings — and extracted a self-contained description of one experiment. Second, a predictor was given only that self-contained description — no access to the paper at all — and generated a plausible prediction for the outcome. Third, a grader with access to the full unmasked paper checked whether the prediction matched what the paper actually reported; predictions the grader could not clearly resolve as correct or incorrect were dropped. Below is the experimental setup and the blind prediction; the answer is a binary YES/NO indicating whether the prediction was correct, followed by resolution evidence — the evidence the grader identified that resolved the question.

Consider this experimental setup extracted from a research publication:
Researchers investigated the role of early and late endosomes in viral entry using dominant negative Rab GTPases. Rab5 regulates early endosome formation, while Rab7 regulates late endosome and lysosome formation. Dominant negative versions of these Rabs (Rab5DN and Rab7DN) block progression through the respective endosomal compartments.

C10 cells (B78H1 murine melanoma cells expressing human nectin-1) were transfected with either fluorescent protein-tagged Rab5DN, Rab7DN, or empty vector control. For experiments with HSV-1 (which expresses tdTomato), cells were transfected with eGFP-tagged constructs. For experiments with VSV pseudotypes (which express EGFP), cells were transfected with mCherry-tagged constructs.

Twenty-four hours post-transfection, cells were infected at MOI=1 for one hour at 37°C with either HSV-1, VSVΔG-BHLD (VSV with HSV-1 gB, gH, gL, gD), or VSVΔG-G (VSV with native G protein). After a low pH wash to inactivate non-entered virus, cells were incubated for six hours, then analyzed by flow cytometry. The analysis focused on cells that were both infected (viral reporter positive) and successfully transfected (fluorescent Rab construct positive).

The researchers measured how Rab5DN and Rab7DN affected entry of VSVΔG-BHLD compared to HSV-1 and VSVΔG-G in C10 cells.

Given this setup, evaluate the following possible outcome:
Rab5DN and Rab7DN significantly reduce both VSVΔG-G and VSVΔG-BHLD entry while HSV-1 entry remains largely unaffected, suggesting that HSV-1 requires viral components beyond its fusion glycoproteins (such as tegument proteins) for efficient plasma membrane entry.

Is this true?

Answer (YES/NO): NO